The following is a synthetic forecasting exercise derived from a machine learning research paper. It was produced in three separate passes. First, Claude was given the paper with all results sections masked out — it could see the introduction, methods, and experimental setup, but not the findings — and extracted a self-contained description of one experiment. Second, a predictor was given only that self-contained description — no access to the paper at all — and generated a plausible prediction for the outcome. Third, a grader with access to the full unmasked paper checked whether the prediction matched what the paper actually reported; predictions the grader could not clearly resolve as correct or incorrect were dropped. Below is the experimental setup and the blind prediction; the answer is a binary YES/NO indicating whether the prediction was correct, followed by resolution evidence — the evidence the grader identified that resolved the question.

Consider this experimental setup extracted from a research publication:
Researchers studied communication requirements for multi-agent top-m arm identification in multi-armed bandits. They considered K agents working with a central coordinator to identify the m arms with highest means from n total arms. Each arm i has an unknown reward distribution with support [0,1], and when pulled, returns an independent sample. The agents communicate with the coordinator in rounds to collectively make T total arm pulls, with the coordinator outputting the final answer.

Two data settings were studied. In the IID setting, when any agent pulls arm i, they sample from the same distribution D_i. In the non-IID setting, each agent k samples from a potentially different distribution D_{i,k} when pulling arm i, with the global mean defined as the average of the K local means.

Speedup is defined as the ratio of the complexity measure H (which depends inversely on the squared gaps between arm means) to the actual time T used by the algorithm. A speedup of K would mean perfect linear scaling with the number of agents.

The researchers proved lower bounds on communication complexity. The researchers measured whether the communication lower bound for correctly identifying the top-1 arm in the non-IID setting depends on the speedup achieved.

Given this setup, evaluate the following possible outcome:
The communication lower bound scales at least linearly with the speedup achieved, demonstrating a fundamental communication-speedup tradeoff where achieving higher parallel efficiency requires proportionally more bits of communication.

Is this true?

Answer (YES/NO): NO